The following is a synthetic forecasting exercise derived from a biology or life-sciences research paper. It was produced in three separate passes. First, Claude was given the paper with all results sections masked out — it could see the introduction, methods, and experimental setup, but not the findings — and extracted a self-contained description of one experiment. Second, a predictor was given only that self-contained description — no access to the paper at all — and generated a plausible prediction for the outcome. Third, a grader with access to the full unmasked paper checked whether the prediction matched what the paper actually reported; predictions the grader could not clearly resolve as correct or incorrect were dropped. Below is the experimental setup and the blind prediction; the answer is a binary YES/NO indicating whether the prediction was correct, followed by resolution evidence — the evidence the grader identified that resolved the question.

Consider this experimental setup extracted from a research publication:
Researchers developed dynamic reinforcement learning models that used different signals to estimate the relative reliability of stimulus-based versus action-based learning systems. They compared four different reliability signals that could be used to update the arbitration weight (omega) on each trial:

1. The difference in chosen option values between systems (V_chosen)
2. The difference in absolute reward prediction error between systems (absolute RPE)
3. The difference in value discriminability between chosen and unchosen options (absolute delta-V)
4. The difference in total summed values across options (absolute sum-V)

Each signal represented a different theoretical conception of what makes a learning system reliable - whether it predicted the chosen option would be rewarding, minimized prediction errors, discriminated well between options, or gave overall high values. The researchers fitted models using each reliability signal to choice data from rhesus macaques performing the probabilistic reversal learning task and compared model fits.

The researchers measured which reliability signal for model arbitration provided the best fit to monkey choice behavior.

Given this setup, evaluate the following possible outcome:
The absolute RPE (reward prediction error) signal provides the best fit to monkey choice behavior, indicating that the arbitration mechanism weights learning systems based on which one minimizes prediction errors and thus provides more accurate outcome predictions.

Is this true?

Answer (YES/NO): NO